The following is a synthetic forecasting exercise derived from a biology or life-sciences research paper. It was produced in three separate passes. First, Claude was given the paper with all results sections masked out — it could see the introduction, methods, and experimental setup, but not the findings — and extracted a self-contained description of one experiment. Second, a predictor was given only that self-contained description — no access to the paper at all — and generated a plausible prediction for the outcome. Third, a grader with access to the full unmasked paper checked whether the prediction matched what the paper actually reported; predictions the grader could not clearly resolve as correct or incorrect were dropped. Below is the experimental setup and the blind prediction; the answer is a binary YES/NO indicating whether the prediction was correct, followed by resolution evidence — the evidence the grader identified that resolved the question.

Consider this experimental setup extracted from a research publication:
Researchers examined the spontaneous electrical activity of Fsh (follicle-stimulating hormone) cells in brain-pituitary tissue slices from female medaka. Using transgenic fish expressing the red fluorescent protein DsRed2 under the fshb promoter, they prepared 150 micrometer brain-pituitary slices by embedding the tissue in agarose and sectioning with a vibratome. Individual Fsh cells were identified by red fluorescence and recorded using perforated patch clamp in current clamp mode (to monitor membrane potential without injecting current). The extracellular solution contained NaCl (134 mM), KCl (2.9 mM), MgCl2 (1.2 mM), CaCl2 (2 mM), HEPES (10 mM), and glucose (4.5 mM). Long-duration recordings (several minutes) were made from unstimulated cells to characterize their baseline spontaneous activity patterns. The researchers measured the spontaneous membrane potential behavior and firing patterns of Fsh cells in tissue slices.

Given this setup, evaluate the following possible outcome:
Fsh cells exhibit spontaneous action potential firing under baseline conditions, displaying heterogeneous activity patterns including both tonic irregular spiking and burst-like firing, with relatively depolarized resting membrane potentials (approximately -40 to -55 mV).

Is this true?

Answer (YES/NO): NO